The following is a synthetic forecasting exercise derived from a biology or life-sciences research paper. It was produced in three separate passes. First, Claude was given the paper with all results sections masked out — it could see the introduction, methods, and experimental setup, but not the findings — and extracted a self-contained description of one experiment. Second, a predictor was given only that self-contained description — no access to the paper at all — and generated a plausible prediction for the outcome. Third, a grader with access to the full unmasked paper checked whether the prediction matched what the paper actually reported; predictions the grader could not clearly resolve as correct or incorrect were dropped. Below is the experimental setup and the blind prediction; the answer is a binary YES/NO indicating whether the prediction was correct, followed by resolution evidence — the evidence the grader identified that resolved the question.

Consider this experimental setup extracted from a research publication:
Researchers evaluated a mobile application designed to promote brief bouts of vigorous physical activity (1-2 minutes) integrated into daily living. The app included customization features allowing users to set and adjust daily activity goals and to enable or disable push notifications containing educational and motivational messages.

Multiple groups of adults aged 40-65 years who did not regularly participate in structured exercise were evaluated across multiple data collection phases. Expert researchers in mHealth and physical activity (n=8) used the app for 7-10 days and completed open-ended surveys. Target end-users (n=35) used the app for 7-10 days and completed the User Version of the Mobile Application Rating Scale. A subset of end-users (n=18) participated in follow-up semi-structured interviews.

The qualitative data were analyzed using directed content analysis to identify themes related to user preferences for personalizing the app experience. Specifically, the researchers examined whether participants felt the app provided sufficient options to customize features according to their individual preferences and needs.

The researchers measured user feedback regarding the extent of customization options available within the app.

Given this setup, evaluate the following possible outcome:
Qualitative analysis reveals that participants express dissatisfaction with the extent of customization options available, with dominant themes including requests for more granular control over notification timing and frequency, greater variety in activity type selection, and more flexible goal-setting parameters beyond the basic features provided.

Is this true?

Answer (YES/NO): NO